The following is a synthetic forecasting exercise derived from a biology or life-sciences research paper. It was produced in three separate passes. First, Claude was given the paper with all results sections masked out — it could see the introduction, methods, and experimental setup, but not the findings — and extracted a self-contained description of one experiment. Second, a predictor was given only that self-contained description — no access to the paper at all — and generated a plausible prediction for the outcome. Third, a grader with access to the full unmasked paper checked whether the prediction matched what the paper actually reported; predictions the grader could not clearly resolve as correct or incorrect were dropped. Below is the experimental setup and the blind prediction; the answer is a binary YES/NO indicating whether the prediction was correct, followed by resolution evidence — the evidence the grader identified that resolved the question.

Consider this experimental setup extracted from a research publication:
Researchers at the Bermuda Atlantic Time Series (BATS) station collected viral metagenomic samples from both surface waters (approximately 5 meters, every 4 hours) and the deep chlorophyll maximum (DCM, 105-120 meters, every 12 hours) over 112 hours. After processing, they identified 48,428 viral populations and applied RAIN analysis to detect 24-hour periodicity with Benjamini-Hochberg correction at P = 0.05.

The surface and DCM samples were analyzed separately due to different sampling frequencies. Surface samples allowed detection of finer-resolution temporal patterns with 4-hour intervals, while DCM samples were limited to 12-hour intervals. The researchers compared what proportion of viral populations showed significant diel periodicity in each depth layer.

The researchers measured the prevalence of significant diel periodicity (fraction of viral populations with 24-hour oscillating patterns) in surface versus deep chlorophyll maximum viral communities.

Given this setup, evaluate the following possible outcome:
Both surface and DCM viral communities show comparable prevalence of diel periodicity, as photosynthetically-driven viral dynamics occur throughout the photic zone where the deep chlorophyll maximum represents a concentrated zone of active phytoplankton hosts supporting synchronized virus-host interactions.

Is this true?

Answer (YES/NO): NO